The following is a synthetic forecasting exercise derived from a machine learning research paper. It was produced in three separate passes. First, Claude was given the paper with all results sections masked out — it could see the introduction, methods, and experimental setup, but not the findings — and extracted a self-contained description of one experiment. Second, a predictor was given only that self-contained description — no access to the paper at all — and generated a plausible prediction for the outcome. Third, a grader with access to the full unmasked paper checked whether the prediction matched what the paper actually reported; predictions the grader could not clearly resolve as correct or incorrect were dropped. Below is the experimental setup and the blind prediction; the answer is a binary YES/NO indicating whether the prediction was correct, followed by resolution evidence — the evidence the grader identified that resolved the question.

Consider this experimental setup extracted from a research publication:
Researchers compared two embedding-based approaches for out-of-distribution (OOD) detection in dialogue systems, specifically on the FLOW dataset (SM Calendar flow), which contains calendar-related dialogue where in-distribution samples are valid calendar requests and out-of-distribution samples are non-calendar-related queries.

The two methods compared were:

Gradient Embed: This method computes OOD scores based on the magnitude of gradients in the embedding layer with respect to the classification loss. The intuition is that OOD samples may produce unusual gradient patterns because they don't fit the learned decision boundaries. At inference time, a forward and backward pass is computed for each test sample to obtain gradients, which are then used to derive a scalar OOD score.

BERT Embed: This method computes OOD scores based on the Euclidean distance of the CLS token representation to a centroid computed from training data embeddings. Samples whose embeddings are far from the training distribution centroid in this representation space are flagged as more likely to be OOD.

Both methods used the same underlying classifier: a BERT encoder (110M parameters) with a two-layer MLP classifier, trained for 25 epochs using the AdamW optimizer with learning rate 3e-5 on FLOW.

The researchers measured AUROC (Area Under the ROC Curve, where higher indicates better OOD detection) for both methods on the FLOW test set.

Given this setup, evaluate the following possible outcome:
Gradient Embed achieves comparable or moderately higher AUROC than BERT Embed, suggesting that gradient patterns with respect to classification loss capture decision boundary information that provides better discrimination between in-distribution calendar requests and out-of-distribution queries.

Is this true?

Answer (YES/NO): YES